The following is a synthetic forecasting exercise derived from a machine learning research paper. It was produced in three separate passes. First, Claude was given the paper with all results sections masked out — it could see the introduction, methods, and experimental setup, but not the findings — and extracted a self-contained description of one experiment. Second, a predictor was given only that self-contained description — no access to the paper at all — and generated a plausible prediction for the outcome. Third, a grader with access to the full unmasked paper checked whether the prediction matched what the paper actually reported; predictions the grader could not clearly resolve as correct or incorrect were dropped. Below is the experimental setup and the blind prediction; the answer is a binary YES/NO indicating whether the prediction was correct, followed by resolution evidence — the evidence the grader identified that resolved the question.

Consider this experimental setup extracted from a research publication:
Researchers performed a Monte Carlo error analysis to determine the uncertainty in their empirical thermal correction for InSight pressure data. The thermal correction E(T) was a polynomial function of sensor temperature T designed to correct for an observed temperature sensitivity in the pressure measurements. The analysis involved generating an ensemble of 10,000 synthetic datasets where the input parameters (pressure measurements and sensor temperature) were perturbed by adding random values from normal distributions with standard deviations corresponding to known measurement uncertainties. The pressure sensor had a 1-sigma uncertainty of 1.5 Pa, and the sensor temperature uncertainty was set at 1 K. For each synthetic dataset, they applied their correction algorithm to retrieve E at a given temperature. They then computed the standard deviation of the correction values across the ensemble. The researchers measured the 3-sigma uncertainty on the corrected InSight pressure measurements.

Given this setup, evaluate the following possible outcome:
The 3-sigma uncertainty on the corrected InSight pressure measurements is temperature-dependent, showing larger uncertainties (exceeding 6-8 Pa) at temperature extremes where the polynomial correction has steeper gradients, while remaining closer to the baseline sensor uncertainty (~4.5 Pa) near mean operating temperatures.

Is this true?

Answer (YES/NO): NO